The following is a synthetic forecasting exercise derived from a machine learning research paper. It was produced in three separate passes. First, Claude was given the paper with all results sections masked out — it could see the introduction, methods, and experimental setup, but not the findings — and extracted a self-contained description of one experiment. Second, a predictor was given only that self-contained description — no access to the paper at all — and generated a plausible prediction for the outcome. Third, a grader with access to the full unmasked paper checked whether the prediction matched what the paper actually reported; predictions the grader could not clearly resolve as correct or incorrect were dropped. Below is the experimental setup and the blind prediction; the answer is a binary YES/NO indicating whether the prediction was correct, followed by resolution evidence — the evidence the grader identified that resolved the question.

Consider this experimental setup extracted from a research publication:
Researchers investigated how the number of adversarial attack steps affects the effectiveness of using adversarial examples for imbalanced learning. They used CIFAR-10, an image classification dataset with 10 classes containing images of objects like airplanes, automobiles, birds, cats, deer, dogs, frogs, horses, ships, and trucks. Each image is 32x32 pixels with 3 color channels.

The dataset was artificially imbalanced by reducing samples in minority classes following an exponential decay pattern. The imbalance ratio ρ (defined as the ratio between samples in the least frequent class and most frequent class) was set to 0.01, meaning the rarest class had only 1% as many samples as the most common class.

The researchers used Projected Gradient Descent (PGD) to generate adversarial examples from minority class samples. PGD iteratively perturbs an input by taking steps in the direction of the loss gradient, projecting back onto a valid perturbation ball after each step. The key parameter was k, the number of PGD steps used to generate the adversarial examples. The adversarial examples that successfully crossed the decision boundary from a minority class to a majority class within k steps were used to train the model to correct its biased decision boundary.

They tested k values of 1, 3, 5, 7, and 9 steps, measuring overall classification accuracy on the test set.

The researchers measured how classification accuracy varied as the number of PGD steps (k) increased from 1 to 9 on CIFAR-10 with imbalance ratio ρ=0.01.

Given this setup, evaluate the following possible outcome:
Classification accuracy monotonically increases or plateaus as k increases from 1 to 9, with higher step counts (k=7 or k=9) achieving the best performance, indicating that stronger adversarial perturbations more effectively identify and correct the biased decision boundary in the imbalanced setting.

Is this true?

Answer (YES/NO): NO